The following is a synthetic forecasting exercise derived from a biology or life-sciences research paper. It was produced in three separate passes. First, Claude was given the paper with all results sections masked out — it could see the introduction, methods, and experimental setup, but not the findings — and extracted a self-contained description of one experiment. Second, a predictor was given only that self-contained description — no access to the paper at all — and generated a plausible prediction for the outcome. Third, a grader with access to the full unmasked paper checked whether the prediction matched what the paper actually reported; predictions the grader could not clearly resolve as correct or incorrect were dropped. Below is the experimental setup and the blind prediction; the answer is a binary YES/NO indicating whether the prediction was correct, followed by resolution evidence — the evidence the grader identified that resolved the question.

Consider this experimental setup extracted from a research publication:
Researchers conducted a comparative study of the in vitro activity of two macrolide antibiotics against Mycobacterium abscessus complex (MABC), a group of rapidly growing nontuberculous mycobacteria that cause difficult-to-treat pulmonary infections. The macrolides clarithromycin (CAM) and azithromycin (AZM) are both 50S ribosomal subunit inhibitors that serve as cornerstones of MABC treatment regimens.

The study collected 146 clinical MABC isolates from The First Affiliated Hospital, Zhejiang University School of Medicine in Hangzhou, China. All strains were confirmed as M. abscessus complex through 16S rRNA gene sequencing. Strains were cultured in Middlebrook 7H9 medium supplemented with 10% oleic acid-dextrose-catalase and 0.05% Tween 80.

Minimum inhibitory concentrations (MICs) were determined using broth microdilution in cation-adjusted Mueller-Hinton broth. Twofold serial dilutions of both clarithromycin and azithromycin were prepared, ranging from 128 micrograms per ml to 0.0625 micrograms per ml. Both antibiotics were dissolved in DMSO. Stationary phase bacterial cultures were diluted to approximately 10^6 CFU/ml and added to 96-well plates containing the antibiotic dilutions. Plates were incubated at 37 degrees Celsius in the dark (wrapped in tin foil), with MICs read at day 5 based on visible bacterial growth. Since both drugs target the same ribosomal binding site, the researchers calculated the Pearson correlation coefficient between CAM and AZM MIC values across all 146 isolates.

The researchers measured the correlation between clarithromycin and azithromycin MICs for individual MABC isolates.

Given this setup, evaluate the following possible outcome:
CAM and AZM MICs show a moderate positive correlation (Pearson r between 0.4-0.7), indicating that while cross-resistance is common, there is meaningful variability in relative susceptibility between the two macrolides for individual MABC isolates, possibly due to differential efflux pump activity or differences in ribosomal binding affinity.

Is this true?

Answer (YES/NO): NO